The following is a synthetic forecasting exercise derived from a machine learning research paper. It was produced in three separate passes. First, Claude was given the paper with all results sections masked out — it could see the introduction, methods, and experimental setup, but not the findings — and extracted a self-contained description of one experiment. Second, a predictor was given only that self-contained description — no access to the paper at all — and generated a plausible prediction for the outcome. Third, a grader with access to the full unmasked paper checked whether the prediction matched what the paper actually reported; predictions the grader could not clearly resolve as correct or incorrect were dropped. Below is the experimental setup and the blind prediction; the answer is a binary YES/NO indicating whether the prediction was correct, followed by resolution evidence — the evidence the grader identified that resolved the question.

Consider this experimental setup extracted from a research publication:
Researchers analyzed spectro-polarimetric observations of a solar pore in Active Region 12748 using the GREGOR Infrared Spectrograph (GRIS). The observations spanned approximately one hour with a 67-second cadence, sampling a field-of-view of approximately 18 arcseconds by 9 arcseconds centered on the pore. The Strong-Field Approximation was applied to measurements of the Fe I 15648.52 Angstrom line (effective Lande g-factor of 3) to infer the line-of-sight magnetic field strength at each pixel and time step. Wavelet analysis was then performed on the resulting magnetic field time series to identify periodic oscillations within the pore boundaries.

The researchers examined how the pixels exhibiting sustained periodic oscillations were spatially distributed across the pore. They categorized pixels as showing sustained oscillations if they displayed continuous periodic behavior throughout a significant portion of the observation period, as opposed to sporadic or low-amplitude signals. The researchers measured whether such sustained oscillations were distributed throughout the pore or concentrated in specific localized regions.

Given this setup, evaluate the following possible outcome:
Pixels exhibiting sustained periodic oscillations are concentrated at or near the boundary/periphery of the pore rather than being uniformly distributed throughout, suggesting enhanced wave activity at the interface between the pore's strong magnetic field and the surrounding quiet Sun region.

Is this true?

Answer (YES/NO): NO